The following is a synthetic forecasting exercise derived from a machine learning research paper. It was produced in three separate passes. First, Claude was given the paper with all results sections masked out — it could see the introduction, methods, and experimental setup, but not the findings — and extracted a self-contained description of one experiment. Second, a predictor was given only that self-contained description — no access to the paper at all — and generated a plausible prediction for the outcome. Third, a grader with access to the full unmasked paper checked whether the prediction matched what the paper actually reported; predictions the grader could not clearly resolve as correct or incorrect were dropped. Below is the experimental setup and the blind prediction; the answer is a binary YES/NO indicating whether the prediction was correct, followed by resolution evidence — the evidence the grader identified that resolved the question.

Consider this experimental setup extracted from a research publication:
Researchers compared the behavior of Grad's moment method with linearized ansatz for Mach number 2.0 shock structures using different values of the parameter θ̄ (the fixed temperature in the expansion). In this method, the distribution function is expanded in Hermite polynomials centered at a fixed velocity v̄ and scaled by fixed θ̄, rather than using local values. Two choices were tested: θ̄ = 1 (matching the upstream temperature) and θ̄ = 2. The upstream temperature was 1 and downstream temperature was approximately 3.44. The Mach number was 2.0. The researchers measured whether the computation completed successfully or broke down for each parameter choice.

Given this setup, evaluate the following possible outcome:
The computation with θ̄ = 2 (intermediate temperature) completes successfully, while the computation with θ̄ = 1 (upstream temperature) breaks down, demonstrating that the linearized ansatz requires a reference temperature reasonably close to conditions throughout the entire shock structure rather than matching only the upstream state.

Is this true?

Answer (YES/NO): YES